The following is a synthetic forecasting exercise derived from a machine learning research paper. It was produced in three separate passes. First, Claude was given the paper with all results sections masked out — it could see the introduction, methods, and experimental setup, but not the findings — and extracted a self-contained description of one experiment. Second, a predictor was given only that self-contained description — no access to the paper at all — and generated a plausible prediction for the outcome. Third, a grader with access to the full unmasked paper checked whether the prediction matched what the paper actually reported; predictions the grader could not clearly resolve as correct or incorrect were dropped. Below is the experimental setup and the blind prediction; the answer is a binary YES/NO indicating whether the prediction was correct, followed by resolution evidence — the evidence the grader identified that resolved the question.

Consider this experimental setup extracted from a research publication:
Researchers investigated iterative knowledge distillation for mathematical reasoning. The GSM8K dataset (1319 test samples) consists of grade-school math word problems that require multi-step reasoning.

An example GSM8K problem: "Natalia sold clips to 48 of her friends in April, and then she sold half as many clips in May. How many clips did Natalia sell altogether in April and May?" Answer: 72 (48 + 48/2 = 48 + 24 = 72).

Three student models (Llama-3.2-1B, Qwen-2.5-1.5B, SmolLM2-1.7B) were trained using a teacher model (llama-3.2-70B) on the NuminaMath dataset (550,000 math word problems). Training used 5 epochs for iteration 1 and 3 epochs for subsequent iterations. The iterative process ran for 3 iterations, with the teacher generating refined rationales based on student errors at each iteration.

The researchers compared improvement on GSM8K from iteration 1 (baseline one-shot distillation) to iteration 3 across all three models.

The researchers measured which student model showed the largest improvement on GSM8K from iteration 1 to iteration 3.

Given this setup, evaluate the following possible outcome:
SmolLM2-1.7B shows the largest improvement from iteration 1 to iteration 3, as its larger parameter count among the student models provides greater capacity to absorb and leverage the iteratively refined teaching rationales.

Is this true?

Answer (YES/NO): NO